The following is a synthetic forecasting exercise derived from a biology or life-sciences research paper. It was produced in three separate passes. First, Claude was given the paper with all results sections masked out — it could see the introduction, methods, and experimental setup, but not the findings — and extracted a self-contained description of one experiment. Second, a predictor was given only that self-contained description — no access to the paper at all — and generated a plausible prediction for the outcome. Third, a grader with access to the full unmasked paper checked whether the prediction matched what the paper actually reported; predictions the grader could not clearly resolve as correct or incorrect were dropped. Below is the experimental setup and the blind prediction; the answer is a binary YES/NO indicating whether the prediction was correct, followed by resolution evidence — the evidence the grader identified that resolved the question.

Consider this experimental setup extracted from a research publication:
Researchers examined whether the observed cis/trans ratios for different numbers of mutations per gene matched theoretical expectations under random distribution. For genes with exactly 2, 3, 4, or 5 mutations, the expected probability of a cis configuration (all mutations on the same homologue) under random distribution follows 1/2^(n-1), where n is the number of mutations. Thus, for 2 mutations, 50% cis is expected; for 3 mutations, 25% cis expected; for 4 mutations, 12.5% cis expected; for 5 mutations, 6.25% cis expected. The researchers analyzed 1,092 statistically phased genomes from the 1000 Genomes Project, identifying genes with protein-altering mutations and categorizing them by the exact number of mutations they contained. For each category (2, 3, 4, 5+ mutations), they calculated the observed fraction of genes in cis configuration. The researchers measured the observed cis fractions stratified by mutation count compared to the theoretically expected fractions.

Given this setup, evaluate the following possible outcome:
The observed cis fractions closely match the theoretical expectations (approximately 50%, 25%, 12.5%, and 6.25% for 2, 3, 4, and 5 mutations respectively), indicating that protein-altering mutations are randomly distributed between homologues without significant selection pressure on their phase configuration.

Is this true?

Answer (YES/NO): NO